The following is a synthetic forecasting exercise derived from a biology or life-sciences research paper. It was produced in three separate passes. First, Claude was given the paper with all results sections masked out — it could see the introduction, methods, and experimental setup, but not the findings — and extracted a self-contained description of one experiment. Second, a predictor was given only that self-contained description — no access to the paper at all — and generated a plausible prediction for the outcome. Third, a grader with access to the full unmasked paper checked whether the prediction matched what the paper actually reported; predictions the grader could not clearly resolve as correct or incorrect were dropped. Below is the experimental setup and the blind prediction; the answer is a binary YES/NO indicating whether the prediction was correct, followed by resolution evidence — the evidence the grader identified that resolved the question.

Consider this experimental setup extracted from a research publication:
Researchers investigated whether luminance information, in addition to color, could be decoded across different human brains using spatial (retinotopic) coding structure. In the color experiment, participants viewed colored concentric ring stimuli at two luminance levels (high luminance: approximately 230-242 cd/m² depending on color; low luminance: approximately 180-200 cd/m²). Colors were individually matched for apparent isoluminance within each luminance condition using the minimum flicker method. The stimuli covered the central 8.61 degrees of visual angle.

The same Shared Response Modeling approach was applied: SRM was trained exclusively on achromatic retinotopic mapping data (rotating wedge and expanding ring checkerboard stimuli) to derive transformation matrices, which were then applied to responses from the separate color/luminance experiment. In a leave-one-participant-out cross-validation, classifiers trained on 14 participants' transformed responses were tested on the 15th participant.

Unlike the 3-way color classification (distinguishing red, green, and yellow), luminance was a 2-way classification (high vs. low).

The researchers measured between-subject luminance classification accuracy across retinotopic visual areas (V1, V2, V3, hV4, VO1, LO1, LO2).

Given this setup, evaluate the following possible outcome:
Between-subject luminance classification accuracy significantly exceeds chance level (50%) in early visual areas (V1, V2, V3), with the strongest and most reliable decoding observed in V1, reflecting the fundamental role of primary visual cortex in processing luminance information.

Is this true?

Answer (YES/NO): NO